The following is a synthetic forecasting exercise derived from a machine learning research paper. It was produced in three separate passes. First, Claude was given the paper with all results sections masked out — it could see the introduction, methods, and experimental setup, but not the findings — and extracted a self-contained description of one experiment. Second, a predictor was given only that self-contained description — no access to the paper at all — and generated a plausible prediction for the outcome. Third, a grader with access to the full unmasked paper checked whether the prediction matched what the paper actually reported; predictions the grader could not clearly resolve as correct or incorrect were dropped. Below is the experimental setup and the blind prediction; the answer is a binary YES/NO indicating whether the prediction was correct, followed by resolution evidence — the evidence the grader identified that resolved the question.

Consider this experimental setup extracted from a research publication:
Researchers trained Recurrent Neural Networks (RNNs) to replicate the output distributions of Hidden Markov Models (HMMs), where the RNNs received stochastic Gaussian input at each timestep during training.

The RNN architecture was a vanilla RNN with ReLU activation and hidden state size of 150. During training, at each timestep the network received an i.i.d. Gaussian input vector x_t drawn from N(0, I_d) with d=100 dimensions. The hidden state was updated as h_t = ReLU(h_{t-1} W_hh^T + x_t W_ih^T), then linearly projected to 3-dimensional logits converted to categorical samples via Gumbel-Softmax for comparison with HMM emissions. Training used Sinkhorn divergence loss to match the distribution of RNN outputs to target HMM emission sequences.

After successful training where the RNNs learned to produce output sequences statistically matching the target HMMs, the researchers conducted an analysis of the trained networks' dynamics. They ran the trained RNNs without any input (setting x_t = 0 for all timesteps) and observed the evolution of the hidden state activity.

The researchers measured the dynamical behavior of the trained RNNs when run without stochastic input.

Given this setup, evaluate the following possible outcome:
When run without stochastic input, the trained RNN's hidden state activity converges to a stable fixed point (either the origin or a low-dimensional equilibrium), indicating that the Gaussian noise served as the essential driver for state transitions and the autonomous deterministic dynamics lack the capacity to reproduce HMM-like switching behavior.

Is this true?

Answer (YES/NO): YES